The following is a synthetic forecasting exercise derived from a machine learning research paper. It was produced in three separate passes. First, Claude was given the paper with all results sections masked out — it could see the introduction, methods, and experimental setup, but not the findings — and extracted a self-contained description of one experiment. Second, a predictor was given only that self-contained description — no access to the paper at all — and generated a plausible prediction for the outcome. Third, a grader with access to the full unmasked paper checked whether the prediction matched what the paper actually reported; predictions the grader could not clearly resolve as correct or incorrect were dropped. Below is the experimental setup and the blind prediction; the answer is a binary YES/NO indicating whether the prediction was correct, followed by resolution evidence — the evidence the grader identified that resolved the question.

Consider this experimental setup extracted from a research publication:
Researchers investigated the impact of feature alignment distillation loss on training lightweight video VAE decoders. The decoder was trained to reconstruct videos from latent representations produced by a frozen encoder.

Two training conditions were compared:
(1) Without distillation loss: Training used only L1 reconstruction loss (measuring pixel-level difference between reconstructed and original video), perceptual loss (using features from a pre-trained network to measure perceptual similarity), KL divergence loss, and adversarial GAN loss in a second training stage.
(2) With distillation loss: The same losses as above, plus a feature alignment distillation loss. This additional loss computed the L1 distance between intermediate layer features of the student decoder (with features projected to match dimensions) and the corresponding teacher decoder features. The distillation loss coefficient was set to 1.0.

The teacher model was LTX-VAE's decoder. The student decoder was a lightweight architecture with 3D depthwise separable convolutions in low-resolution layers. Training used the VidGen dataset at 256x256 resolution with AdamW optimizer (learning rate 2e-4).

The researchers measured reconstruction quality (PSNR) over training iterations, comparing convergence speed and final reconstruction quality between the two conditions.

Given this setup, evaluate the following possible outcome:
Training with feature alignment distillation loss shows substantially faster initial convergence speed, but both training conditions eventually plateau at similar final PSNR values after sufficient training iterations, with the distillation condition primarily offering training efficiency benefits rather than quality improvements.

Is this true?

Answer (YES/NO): NO